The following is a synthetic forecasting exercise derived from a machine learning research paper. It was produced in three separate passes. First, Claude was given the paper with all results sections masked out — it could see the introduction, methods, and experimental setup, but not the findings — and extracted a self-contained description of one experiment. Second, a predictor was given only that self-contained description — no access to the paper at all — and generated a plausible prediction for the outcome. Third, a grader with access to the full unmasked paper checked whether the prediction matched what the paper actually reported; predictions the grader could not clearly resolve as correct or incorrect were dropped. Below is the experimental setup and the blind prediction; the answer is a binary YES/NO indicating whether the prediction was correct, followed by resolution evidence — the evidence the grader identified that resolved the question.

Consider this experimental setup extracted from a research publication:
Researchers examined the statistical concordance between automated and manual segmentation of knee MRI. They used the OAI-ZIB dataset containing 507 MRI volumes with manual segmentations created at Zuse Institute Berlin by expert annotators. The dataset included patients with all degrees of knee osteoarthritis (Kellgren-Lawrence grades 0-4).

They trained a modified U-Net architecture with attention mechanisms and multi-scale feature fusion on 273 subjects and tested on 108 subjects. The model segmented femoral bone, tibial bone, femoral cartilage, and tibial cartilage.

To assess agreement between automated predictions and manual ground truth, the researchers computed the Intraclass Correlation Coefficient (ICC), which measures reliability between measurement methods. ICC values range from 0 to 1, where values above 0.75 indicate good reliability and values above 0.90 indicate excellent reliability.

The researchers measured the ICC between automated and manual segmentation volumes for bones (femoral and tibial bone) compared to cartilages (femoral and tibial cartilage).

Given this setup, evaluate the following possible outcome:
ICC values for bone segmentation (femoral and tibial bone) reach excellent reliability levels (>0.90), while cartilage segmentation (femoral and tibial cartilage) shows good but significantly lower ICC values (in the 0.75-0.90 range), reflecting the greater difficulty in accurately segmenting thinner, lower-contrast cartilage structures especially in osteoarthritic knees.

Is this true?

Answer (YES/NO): NO